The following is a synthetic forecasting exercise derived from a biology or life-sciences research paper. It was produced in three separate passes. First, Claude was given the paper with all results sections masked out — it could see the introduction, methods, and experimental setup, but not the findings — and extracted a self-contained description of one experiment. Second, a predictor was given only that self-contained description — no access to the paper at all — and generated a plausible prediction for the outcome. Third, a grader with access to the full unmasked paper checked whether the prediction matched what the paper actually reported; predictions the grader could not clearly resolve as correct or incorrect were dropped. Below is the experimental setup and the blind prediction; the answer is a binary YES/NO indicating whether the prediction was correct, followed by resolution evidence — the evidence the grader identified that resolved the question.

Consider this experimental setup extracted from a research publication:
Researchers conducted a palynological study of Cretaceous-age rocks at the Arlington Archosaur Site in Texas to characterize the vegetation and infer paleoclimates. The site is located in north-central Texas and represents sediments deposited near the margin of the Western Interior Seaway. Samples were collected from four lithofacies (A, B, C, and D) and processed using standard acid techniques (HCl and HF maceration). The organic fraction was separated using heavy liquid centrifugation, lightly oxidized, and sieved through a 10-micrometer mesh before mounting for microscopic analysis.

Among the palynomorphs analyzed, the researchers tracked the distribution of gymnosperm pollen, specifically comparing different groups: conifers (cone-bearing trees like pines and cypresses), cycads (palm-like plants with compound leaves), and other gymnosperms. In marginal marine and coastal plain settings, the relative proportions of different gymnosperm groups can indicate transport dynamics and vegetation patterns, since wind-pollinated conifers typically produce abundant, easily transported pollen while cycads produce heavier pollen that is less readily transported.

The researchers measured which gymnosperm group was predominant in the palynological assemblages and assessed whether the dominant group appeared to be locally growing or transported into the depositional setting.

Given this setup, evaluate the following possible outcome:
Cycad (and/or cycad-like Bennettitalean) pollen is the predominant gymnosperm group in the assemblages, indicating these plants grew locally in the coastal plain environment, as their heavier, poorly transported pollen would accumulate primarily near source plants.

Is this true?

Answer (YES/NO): NO